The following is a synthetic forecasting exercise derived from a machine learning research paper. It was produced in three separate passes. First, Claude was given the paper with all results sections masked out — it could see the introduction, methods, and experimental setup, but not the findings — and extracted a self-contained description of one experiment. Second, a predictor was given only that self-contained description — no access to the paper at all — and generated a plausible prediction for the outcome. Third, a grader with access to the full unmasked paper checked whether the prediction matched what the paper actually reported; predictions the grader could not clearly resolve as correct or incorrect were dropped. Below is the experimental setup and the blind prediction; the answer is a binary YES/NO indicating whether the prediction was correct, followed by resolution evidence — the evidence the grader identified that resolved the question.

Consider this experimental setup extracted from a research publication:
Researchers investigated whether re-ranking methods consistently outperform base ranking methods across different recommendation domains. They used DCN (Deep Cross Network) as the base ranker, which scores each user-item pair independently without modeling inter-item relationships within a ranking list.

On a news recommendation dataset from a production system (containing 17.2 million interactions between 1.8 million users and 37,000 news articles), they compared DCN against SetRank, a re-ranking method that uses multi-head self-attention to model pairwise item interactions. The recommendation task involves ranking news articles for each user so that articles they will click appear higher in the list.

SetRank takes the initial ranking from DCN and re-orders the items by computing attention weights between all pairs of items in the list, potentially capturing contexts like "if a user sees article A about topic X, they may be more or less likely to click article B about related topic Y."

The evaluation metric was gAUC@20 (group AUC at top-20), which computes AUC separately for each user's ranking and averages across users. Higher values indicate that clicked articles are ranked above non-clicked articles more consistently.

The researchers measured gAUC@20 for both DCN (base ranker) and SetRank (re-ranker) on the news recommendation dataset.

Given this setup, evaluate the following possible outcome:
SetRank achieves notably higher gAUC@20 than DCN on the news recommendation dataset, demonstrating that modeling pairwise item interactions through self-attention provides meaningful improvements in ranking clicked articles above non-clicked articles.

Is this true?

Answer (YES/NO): NO